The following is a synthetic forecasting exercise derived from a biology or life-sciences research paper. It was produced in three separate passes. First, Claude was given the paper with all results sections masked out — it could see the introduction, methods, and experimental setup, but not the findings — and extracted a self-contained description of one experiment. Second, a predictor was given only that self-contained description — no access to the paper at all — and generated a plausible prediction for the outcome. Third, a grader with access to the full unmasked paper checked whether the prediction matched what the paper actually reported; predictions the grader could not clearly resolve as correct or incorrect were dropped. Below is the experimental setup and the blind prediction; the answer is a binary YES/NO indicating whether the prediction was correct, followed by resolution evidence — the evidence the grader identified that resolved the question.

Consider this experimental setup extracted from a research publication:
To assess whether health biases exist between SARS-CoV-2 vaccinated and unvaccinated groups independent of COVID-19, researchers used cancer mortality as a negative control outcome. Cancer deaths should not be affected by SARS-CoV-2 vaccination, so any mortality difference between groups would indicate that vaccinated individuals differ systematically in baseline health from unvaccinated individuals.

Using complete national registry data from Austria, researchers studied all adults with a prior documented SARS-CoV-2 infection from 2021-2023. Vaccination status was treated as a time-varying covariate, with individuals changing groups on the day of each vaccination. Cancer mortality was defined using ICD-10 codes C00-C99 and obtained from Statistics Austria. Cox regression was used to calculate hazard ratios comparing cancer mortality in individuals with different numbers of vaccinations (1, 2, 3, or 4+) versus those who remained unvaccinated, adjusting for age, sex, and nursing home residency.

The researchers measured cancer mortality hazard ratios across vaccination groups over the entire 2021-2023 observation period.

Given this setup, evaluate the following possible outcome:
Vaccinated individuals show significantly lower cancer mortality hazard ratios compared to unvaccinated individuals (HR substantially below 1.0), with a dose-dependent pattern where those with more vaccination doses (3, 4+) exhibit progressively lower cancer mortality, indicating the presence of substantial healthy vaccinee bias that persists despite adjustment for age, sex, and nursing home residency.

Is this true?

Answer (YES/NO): NO